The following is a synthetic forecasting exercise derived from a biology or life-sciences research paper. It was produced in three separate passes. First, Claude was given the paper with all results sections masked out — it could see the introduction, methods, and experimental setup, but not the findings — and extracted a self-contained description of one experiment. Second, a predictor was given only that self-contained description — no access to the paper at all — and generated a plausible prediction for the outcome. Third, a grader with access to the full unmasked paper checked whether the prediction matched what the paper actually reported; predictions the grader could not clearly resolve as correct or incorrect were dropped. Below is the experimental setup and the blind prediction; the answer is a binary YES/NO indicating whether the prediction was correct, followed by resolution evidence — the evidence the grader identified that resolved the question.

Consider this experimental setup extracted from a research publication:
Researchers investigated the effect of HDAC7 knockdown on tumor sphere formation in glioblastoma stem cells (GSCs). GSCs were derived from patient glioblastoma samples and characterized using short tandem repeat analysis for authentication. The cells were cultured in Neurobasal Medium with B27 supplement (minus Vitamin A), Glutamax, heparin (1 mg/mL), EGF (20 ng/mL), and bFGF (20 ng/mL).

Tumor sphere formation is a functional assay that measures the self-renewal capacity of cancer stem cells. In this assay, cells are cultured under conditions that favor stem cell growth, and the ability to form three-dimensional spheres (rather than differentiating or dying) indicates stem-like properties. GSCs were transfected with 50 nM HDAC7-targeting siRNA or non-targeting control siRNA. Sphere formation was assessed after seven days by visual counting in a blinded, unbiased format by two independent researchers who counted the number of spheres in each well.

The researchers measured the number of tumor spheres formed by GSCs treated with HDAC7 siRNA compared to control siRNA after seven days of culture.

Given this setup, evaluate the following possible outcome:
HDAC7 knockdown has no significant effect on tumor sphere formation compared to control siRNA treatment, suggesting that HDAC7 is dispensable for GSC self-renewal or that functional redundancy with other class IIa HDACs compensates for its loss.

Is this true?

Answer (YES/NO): NO